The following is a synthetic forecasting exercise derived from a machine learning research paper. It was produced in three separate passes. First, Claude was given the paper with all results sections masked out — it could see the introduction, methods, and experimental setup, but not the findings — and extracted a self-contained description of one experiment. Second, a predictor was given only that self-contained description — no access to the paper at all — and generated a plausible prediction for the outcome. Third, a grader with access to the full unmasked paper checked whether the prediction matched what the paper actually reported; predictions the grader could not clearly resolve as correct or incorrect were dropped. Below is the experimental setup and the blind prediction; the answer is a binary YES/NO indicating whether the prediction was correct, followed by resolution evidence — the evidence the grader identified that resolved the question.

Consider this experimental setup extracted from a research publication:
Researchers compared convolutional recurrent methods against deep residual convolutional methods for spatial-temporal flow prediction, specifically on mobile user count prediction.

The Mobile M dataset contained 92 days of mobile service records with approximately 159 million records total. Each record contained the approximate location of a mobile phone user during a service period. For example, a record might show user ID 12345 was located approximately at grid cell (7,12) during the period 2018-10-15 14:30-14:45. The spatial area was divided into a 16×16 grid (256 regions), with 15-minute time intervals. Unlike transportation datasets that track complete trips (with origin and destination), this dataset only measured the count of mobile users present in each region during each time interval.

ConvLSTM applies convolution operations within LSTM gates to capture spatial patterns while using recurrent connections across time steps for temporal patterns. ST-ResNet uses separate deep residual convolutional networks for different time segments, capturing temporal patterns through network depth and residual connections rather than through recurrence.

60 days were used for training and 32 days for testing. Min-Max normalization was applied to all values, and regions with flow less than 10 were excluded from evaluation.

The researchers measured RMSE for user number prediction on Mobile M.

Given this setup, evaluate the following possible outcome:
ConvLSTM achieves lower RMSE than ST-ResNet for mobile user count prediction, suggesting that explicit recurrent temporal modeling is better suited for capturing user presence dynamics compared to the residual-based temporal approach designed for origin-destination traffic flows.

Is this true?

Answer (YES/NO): NO